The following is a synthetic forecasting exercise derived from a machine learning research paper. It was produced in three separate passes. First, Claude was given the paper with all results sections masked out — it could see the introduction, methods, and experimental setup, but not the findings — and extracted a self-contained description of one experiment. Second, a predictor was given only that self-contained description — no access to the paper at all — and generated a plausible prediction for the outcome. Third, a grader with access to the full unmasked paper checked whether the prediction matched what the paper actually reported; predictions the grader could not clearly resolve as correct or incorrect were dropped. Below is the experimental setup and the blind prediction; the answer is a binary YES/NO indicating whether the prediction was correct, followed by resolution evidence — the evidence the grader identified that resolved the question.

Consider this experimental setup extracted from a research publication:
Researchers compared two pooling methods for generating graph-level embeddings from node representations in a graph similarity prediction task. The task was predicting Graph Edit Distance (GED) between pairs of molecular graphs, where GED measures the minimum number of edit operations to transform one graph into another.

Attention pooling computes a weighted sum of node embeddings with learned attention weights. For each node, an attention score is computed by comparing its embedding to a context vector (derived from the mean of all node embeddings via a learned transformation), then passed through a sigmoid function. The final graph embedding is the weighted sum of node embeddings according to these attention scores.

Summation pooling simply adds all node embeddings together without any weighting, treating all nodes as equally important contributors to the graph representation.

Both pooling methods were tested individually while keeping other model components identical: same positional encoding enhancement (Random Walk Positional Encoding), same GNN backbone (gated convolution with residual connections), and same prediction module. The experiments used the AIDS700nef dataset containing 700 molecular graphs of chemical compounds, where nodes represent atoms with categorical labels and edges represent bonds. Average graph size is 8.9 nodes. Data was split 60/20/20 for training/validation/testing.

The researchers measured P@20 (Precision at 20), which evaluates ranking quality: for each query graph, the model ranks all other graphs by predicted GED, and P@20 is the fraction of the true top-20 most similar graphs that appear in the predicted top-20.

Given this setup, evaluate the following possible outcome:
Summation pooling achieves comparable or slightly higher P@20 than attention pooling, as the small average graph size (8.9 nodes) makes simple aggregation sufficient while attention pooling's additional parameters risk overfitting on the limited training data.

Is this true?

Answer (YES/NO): YES